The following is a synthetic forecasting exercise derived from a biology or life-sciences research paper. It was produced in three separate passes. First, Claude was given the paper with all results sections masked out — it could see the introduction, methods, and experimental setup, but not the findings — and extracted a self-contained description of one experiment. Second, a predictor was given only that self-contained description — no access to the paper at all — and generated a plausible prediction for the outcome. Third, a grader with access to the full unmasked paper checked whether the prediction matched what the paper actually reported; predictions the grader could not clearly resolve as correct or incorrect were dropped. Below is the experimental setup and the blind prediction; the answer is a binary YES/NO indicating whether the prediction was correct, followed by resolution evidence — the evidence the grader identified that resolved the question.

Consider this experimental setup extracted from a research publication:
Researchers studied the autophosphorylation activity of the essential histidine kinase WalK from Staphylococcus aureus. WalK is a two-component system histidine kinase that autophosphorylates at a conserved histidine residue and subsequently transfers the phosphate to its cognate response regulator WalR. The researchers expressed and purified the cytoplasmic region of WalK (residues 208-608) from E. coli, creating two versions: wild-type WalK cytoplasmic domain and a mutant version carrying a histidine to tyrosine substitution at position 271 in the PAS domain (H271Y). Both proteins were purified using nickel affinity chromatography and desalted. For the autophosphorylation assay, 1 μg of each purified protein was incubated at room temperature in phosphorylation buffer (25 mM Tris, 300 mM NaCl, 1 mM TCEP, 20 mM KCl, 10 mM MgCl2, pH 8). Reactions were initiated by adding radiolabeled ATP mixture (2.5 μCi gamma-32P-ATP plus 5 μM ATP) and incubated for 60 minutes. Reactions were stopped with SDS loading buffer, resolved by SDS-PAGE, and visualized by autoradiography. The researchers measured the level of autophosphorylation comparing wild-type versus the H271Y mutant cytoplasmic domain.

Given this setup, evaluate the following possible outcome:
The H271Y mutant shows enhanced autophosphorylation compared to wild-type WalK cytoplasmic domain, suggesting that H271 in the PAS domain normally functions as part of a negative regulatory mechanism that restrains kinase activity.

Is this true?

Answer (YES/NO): YES